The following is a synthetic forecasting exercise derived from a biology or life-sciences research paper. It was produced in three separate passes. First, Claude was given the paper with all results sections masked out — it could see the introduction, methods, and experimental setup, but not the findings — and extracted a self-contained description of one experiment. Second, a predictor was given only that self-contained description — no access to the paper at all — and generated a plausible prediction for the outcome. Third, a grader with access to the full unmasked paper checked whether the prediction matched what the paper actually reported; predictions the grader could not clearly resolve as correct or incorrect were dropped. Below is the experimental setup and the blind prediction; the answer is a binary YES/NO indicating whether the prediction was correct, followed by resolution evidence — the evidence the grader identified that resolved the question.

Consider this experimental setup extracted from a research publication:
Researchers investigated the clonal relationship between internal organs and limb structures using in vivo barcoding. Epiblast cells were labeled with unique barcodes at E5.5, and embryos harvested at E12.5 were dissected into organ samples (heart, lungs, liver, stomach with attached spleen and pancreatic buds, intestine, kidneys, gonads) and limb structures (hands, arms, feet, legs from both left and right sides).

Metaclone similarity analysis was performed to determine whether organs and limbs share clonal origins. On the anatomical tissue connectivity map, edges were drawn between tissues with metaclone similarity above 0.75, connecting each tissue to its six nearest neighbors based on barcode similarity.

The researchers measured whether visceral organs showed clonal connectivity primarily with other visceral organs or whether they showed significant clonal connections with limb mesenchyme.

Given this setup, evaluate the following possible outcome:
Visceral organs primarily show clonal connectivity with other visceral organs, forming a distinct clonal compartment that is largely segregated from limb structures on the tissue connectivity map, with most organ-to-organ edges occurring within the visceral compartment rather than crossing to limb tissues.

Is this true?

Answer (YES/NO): NO